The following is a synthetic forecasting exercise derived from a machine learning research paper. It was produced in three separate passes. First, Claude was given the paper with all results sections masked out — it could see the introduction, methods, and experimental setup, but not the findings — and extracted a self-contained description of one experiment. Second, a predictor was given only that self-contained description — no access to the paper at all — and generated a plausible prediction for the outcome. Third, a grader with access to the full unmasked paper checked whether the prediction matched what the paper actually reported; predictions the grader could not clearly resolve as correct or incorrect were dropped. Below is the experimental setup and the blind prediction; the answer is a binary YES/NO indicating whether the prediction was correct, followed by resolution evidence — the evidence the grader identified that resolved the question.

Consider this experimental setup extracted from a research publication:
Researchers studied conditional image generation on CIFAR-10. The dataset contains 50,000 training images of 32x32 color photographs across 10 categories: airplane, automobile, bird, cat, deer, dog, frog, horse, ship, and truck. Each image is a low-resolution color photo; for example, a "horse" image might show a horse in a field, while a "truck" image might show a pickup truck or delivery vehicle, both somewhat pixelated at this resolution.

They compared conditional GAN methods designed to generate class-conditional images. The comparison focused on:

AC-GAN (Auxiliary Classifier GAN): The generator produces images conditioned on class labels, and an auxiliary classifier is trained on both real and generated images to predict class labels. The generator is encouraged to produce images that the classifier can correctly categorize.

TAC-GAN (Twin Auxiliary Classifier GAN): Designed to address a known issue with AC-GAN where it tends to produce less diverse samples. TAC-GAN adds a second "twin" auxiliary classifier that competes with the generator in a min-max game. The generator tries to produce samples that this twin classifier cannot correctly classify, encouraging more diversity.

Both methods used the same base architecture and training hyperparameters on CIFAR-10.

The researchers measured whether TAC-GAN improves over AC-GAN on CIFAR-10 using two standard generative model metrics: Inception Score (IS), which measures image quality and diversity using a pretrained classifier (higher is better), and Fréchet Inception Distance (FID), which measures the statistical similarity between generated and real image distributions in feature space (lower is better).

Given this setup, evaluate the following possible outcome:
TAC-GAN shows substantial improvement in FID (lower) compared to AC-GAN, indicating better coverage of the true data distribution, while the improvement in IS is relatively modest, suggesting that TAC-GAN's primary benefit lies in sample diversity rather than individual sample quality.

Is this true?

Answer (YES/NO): NO